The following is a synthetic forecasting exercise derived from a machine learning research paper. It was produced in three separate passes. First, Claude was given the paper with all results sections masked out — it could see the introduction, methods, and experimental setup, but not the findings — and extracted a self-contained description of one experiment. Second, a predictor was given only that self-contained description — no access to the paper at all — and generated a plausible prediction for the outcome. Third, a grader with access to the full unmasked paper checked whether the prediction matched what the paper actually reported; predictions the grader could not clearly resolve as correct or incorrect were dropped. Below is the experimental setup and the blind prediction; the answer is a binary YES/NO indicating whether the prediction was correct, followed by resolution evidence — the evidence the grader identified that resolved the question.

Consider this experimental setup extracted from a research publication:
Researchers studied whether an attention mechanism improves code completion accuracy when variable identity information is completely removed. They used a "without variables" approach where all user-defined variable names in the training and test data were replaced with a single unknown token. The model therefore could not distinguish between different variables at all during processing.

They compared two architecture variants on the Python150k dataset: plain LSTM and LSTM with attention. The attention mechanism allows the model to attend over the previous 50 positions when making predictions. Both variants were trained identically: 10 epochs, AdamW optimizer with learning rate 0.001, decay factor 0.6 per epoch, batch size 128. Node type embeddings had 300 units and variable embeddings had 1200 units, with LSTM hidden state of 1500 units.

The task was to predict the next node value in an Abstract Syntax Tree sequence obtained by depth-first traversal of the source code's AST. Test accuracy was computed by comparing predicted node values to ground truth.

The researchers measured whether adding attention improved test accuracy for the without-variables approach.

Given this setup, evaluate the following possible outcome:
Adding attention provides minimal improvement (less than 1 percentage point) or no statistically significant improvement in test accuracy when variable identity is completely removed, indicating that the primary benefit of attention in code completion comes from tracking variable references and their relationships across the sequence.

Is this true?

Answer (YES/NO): YES